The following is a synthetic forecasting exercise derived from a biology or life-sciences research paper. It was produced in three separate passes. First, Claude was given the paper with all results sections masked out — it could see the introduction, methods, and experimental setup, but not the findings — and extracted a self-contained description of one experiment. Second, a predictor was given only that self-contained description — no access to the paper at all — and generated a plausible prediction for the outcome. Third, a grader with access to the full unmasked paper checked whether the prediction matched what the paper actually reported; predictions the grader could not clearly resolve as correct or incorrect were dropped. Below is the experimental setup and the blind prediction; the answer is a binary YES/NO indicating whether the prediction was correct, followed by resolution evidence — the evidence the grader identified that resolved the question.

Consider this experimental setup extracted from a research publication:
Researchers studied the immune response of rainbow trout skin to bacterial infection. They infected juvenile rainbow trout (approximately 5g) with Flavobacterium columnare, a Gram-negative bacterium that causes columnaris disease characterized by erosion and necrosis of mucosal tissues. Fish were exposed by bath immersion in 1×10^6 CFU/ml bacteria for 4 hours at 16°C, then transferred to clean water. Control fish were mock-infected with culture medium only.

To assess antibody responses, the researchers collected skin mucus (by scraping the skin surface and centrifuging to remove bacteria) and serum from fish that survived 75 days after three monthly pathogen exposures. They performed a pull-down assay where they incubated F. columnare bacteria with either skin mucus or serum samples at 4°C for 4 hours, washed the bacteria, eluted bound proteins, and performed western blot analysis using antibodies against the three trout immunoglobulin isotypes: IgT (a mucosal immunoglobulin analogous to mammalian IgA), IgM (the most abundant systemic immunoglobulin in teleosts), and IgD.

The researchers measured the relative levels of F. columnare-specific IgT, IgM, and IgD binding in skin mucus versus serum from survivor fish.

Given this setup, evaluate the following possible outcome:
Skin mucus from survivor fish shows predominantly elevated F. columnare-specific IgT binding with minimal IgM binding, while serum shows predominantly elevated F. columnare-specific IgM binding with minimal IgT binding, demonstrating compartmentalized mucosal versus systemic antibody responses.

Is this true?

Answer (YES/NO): YES